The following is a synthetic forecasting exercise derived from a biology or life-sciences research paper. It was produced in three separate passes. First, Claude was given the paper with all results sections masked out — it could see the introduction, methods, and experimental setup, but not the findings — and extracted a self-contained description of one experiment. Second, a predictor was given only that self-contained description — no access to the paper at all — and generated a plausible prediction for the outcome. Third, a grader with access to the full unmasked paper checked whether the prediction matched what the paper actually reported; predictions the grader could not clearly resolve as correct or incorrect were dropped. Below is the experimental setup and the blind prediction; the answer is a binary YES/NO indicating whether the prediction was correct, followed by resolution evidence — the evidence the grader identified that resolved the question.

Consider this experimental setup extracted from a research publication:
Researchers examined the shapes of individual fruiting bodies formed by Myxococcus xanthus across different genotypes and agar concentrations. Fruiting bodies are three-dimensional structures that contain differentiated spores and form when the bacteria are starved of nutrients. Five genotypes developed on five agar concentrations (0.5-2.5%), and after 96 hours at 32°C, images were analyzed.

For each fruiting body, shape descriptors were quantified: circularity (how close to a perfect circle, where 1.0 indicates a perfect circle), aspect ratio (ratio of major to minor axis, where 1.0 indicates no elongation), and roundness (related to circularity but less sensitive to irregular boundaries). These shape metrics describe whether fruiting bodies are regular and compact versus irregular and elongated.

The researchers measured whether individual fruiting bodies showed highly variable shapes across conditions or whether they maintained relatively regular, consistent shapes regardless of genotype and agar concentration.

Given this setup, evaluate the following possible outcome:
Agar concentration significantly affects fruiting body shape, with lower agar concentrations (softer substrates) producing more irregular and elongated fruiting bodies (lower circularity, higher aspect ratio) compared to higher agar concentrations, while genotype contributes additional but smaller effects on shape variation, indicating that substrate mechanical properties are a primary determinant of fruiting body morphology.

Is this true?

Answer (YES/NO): NO